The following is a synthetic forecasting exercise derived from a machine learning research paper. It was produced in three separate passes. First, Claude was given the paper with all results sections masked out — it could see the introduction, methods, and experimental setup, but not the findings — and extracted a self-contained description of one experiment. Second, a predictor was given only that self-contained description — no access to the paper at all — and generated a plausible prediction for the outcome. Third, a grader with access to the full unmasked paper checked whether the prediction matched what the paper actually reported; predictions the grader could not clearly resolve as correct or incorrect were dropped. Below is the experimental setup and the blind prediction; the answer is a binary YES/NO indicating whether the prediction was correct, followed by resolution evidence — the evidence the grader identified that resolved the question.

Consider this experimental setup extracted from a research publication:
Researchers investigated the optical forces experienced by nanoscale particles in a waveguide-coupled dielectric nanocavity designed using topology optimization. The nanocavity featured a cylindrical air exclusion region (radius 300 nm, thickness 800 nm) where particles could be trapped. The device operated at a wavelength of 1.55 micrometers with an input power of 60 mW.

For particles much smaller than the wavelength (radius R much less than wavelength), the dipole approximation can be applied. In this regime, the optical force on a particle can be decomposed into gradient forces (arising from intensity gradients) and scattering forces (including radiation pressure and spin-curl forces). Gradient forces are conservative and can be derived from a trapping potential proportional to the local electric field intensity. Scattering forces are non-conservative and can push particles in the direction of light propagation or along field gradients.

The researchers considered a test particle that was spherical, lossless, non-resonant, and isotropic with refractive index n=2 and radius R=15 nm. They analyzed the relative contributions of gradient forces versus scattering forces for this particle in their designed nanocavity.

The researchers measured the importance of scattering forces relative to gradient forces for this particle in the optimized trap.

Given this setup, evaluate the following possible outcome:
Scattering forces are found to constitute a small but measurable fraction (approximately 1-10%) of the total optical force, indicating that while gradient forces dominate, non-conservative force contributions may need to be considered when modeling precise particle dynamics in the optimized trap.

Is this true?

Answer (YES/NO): NO